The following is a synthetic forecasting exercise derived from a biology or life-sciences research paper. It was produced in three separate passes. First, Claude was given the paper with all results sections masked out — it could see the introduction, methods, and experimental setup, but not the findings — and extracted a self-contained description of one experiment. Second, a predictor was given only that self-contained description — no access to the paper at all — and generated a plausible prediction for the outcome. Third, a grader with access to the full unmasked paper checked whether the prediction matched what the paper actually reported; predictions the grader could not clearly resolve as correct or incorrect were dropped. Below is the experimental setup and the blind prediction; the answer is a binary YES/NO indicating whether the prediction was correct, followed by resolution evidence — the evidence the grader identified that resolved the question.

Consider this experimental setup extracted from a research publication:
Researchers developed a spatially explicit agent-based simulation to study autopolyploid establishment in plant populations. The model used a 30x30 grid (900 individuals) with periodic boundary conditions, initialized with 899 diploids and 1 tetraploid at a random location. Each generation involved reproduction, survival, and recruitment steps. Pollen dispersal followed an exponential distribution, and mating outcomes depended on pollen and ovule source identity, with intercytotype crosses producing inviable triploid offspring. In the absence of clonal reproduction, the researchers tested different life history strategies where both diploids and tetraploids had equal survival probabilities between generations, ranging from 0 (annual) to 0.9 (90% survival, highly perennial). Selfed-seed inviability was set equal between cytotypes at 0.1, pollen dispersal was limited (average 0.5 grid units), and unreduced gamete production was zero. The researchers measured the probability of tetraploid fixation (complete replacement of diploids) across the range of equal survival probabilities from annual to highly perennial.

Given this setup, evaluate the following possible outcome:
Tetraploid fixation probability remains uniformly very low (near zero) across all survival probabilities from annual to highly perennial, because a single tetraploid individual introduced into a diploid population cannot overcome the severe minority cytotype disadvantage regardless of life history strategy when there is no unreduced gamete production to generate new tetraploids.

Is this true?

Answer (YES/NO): YES